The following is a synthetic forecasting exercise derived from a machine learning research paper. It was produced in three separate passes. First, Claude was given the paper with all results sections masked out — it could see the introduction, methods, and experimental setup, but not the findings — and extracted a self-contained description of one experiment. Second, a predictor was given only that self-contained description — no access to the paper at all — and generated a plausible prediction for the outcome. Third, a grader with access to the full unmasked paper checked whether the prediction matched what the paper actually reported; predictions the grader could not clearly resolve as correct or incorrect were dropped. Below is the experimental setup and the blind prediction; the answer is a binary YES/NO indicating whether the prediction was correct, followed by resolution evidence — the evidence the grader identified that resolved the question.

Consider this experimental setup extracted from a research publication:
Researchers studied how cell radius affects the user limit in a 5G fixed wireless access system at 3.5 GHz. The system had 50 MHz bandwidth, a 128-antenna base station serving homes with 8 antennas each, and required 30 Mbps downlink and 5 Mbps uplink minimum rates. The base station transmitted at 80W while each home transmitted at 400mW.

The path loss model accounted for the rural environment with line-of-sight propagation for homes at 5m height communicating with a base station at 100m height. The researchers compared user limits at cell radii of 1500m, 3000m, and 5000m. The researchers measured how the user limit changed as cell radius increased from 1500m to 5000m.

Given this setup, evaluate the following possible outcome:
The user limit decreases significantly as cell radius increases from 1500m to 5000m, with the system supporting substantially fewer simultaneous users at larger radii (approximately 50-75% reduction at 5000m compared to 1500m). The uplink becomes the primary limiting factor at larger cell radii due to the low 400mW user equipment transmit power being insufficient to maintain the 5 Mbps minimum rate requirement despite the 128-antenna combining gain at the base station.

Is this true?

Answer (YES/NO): NO